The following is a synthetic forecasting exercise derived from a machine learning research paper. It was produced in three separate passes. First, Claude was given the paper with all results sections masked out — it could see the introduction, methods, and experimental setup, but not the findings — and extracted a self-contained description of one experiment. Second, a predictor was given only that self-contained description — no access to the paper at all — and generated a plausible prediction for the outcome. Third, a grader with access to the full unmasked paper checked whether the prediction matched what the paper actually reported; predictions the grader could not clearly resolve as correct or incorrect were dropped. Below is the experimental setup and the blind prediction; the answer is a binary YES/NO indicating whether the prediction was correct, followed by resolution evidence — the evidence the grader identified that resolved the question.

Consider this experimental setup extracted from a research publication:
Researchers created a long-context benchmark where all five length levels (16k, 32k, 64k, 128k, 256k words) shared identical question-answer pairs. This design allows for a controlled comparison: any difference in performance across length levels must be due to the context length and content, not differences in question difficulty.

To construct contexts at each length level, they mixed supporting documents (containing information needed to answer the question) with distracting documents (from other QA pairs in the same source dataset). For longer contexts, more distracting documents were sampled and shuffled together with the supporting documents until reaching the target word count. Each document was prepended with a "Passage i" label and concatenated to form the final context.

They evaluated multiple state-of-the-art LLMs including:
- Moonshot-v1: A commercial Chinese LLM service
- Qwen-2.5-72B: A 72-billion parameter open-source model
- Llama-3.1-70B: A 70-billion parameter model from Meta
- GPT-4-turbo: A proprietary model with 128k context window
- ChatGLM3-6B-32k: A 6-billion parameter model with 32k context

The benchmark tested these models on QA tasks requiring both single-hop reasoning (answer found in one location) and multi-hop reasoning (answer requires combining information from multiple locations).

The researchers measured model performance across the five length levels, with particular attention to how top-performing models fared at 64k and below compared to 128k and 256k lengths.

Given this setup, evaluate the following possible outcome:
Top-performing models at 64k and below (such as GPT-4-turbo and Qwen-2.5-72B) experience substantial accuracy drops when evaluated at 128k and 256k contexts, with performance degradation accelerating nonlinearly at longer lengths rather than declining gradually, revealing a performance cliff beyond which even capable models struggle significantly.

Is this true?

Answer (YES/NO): YES